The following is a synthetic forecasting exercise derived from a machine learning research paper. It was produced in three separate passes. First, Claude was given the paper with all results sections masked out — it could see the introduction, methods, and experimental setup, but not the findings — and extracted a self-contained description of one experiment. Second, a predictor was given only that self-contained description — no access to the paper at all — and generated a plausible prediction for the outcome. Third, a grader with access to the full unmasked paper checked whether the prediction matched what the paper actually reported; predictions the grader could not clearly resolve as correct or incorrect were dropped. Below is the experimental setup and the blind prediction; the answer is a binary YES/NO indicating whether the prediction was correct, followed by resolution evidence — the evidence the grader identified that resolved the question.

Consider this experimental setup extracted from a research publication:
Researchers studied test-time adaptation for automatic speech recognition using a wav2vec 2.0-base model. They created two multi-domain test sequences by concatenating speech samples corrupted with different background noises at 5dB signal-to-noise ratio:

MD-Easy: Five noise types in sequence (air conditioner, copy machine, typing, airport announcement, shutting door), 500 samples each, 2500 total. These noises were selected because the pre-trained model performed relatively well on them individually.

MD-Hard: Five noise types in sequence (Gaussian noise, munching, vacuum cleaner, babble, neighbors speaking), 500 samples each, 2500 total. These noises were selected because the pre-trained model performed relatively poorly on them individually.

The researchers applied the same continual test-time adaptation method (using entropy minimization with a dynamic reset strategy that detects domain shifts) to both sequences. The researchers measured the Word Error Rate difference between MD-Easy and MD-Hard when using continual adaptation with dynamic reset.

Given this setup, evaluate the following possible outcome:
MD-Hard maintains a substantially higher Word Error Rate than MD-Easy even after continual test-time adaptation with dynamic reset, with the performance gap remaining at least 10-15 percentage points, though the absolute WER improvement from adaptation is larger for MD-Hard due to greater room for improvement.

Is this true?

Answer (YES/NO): YES